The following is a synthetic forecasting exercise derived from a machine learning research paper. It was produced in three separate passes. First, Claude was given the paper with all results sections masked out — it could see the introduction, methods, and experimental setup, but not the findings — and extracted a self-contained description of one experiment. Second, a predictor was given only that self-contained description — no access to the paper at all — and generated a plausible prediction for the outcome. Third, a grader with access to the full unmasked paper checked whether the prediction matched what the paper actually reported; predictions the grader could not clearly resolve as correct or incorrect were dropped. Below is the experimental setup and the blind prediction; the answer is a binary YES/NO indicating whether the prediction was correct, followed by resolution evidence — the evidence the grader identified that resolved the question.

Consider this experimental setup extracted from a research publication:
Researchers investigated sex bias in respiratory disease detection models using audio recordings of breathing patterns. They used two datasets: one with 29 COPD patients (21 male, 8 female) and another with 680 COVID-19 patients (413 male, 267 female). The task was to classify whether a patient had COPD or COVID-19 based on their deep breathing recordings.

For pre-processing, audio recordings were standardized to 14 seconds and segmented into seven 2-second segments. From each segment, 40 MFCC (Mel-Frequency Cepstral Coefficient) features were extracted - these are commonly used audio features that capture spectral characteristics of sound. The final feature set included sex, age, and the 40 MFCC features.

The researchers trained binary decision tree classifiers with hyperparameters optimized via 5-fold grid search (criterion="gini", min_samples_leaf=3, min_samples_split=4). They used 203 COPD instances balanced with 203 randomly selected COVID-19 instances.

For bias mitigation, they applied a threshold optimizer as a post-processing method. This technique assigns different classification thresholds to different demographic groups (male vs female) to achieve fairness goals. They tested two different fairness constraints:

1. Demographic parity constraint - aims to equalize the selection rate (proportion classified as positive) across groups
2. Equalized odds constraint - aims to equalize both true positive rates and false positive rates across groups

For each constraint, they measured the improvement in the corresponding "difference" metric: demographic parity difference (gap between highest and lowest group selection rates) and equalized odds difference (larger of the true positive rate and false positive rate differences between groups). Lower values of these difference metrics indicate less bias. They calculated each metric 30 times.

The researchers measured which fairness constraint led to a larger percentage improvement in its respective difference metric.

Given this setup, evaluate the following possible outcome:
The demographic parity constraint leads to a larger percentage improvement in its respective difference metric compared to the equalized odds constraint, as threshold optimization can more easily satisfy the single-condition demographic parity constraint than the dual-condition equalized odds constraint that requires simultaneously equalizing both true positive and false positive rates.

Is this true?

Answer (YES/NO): YES